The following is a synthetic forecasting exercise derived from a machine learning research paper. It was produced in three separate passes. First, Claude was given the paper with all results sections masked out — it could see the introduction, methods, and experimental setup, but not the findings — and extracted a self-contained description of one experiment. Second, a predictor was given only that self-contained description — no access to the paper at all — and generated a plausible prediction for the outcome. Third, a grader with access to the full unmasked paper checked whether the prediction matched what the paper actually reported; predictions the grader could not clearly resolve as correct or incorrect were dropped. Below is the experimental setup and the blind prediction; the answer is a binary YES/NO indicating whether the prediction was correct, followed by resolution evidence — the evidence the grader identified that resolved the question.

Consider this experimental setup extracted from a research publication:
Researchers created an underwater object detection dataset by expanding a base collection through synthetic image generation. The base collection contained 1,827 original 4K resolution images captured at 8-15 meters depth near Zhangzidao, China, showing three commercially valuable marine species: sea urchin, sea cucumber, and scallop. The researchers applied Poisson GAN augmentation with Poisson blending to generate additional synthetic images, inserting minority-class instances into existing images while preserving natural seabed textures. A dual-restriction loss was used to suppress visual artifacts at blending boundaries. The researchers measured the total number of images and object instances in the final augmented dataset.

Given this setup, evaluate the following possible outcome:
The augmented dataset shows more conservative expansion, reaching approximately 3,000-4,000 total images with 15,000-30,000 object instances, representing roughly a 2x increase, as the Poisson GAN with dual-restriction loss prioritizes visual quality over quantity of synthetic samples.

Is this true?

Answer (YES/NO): NO